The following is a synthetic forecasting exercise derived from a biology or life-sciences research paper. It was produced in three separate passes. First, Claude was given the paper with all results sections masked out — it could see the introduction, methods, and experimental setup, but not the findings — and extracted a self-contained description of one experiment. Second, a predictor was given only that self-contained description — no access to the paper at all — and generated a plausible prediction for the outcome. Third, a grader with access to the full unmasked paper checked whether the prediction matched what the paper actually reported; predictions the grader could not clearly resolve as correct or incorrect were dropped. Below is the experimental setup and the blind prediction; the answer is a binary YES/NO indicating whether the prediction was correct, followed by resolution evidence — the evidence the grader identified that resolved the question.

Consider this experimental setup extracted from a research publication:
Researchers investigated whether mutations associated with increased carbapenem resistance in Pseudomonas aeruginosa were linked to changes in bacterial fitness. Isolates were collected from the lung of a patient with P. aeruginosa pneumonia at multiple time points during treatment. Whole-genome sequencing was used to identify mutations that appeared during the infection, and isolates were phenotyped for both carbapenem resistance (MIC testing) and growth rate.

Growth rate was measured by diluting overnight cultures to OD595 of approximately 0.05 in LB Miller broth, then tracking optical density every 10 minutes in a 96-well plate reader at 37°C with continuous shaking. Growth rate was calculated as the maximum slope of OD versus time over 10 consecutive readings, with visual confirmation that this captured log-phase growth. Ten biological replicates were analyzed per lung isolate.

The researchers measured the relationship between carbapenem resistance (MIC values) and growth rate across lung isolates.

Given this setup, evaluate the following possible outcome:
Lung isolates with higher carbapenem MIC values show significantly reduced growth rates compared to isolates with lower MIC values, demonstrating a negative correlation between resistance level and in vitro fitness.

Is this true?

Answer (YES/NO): NO